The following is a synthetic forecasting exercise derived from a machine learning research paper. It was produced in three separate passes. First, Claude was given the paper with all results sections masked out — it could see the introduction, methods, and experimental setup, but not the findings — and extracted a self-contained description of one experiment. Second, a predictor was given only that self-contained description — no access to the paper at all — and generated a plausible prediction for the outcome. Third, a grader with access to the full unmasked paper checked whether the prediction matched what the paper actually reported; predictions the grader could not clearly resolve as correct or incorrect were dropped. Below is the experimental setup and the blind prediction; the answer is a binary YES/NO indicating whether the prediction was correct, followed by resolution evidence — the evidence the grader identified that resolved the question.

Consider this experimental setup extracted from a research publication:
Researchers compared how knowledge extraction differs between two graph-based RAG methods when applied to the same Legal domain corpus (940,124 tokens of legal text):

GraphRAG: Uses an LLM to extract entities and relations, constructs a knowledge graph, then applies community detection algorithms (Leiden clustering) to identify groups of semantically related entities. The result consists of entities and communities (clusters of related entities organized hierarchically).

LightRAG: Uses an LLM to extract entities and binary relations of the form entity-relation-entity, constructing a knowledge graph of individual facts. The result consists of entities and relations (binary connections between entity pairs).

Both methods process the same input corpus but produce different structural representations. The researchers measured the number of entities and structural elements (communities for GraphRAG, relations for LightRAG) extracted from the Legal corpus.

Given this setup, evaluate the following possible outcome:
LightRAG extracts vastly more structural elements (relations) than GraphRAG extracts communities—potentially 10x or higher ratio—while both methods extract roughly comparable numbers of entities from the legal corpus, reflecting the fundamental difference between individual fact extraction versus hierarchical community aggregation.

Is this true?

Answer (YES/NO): NO